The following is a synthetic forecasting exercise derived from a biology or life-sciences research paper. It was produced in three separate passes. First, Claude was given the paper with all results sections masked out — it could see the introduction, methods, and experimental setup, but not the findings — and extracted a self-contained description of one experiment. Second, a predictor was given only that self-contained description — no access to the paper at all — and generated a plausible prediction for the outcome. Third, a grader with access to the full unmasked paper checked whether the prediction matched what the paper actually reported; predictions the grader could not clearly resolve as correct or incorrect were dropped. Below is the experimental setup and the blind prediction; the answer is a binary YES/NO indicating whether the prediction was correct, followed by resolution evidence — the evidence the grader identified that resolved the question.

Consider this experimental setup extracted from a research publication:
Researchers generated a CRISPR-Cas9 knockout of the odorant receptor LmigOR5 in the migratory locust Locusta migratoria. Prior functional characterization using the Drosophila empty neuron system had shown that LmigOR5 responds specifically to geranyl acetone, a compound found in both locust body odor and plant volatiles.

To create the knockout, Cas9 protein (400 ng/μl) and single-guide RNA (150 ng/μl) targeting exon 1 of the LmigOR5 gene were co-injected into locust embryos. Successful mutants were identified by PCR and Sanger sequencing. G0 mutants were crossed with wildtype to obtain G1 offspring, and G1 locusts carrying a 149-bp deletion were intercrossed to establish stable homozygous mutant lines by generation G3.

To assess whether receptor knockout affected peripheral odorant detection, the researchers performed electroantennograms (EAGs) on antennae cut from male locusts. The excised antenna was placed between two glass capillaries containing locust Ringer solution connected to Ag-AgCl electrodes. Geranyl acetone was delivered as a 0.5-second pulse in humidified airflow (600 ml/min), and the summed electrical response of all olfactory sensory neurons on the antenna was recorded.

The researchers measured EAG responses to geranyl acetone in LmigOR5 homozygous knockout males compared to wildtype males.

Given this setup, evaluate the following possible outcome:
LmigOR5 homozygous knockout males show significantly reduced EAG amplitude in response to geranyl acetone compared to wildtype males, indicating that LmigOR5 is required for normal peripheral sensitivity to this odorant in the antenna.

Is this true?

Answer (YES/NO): YES